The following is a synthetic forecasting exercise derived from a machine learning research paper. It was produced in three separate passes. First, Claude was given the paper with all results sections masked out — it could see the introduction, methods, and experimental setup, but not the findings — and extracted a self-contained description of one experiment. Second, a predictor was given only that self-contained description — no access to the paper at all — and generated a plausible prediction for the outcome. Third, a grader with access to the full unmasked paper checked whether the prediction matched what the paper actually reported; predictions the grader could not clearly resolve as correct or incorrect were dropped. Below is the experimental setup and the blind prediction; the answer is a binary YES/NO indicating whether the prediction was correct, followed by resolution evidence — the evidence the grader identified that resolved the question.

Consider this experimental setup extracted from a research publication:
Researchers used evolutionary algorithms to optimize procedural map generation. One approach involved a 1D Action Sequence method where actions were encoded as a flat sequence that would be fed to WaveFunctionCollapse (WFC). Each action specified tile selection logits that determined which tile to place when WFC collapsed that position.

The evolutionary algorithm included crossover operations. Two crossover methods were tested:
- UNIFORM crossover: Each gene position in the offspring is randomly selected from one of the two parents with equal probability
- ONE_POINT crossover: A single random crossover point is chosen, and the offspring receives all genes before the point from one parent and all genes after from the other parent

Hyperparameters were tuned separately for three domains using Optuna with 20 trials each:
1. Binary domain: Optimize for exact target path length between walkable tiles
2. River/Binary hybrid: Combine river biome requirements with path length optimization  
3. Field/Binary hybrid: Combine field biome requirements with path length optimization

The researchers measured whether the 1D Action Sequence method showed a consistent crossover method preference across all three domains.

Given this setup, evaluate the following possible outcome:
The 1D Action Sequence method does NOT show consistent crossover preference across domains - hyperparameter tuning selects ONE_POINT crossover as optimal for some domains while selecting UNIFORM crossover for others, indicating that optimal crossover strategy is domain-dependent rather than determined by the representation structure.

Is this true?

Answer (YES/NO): NO